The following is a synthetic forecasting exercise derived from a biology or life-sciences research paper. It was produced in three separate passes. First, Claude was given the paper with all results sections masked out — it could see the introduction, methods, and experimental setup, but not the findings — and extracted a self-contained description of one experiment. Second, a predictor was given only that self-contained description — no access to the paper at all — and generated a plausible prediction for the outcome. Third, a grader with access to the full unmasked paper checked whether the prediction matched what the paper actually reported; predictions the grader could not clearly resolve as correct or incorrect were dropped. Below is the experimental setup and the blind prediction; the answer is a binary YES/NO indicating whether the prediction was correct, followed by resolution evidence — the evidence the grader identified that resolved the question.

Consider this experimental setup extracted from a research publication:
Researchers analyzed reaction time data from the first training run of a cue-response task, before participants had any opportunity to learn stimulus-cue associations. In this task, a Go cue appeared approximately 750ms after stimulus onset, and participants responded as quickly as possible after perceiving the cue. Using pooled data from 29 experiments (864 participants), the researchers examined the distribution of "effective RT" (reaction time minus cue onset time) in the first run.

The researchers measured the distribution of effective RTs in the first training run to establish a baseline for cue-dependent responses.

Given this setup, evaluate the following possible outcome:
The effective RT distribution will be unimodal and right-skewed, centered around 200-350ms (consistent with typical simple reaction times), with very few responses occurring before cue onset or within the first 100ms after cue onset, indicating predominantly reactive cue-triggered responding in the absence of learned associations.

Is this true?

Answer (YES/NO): YES